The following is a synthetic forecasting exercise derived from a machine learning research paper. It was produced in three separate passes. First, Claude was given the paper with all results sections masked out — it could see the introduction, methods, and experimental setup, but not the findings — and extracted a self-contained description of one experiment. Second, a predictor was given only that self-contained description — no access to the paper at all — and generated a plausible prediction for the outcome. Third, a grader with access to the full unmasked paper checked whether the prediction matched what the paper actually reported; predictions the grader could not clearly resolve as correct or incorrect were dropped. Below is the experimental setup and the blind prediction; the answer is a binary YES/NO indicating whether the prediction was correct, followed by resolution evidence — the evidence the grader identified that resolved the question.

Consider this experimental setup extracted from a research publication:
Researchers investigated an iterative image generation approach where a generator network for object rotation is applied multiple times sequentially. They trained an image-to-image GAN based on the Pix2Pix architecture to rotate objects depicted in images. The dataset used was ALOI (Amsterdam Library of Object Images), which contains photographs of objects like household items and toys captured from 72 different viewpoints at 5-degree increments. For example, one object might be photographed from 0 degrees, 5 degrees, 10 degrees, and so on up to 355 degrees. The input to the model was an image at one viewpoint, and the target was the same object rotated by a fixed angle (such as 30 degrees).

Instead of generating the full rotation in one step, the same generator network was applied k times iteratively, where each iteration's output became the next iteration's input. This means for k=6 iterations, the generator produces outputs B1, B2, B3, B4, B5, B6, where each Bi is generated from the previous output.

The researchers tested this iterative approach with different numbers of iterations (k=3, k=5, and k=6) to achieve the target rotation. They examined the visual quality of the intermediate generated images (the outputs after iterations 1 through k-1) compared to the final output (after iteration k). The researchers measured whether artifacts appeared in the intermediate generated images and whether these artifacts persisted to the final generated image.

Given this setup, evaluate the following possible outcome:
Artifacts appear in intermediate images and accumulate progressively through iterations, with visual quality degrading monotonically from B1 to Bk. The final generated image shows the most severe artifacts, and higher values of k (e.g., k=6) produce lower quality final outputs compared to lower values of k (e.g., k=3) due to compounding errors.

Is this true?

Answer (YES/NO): NO